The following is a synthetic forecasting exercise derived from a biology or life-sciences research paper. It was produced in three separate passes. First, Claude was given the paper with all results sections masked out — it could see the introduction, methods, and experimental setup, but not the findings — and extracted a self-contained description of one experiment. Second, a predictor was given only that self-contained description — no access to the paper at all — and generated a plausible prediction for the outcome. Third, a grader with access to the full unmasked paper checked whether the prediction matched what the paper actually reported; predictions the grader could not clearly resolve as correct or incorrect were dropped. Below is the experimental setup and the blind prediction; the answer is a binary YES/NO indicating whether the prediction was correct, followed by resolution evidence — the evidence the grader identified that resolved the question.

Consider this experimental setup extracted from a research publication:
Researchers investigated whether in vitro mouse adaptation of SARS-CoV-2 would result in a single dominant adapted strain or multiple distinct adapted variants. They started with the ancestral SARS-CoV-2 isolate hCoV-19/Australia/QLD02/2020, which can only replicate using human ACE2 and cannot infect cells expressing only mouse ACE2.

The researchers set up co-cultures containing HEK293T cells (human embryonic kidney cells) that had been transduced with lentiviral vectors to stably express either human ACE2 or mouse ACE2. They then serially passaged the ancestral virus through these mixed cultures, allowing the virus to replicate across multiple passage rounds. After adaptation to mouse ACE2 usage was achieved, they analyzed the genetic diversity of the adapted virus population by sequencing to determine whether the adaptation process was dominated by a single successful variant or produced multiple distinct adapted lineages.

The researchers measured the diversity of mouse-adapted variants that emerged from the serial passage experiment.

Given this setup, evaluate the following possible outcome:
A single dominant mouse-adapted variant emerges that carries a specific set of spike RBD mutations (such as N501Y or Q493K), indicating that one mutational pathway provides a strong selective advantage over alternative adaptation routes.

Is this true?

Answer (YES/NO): NO